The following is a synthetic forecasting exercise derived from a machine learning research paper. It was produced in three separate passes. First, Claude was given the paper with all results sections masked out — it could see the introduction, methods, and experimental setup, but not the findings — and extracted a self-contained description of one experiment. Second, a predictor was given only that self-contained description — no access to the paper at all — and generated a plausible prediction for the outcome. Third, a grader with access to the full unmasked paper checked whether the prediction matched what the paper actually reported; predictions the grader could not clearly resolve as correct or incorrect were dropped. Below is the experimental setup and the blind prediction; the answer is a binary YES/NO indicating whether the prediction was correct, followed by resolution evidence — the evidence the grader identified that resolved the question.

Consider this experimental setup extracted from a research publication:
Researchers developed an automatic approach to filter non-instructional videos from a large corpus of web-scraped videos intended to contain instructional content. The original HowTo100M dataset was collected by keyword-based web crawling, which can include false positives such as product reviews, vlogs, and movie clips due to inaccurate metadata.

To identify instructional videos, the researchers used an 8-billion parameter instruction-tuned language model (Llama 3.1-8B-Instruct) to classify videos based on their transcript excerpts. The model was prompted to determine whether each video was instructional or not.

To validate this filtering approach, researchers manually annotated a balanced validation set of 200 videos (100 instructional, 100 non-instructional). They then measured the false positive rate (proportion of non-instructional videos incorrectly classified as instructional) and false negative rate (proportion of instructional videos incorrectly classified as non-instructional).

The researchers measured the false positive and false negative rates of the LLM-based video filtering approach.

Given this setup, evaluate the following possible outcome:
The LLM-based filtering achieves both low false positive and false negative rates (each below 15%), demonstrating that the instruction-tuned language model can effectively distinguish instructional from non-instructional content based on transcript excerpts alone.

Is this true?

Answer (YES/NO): YES